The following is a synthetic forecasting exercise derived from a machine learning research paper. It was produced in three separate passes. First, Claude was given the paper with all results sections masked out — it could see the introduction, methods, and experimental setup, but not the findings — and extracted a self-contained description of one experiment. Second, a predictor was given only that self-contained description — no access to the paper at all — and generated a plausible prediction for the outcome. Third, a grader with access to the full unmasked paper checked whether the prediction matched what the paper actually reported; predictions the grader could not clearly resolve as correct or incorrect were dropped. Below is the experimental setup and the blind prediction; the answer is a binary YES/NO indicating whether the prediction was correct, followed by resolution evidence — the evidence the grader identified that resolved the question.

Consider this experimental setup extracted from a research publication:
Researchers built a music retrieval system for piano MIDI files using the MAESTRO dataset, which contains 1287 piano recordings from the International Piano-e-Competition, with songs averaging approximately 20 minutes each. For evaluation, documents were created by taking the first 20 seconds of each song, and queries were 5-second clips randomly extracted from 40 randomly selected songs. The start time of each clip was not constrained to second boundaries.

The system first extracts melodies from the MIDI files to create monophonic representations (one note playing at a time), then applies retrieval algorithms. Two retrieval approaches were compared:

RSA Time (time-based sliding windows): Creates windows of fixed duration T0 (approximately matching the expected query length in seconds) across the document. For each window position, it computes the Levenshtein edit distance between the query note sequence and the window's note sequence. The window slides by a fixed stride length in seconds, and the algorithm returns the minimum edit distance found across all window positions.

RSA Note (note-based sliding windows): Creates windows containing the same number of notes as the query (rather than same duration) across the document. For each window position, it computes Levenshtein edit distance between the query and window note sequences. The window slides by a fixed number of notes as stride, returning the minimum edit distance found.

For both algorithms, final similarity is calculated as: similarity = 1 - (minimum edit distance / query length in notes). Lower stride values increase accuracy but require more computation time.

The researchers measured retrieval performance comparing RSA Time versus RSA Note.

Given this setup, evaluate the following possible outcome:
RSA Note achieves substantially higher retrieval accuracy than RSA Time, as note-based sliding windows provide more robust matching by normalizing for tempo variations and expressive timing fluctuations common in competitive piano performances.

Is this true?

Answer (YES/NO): YES